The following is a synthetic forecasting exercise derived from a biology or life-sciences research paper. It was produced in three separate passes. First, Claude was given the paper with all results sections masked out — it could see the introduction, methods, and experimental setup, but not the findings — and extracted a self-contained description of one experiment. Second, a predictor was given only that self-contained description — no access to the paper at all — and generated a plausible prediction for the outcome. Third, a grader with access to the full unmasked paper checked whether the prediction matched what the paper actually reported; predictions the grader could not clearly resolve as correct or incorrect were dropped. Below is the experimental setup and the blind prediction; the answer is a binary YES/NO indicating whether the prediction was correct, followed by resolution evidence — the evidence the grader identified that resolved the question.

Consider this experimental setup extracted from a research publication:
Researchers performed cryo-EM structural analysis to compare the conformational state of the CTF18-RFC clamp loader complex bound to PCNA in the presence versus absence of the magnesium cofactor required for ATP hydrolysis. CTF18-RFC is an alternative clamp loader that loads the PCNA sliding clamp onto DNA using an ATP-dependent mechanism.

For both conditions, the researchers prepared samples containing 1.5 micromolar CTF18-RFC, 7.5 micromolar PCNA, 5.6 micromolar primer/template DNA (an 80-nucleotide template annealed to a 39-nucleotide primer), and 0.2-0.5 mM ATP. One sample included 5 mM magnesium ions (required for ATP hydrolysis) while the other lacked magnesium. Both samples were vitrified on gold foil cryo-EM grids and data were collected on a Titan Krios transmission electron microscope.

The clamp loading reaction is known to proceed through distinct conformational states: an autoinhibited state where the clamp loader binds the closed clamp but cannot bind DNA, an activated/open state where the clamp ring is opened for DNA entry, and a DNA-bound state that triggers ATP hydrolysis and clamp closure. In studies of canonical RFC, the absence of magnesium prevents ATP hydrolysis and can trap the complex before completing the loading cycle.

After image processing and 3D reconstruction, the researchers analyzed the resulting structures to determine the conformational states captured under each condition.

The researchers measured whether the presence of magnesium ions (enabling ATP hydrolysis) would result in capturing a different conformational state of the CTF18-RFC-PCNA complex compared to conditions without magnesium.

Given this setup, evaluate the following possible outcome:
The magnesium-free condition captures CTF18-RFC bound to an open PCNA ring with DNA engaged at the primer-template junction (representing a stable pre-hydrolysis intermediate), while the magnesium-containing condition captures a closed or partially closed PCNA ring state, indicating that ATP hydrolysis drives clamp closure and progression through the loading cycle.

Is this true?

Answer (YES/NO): NO